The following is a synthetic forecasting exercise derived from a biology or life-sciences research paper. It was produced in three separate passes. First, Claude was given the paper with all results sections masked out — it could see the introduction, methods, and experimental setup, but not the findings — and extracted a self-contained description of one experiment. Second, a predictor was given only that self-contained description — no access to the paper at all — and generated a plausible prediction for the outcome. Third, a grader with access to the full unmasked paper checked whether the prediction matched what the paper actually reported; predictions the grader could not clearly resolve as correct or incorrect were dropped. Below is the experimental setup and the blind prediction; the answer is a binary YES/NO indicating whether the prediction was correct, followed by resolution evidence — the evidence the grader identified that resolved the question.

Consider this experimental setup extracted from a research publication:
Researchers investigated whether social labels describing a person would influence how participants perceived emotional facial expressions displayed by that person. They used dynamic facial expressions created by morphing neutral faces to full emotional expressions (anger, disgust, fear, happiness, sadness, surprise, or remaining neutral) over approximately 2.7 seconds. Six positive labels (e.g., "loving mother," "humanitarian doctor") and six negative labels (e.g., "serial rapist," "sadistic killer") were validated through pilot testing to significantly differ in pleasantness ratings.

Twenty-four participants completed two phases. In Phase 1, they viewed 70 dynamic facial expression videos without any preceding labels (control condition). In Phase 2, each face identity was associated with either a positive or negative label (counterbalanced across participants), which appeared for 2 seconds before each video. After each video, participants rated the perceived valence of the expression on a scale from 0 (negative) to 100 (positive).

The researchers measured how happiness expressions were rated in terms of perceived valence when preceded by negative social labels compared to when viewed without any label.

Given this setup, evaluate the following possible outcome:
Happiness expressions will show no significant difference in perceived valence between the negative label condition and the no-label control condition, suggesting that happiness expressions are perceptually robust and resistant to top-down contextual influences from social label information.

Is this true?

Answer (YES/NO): NO